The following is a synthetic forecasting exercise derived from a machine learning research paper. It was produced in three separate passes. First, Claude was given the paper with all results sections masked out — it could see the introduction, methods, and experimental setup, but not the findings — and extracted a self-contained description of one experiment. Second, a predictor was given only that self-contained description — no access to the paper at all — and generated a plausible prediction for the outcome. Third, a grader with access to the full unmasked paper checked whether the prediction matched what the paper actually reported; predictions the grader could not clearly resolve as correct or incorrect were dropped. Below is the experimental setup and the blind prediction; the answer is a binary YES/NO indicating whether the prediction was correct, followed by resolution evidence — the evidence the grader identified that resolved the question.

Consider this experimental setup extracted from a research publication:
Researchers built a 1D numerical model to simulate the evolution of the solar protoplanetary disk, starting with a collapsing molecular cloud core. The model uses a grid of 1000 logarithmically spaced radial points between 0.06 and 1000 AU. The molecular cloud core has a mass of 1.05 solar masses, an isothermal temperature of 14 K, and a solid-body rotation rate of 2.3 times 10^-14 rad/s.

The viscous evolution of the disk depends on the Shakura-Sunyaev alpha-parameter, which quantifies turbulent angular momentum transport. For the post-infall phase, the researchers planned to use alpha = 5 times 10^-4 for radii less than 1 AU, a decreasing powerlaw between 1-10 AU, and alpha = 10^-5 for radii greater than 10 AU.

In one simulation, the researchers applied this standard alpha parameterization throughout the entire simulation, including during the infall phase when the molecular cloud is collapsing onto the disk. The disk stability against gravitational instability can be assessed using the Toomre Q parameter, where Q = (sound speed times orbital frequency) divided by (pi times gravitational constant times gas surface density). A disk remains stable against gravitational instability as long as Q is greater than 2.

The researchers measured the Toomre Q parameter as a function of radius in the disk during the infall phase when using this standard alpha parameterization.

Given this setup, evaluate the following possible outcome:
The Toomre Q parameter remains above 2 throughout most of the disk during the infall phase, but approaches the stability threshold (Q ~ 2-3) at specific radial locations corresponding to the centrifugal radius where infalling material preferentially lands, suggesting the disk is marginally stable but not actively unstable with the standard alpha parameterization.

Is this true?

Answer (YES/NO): NO